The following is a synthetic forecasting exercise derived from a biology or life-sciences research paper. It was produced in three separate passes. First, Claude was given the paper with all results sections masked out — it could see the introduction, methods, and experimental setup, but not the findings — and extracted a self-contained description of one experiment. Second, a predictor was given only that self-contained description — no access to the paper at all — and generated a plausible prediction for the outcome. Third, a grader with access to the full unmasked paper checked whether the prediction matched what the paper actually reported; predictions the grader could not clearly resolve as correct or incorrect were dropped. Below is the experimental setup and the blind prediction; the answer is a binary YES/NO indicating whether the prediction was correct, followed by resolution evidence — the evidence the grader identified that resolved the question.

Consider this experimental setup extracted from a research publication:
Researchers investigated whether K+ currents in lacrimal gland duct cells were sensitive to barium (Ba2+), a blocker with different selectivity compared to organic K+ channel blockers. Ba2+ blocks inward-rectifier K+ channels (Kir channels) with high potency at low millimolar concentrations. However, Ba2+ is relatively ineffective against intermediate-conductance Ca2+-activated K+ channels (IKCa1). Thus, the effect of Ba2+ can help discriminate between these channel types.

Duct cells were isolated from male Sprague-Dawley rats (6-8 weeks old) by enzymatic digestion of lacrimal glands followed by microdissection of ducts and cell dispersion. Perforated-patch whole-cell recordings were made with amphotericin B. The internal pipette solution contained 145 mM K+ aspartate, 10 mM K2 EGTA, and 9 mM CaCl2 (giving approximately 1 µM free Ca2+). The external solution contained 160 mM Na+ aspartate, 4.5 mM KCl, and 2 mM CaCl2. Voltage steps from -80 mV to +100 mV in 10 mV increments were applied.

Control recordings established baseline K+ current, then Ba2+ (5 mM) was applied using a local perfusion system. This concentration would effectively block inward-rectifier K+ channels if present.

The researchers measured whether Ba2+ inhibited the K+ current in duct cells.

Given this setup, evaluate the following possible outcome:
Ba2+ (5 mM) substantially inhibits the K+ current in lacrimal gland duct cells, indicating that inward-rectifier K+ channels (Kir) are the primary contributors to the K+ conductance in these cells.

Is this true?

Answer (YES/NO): NO